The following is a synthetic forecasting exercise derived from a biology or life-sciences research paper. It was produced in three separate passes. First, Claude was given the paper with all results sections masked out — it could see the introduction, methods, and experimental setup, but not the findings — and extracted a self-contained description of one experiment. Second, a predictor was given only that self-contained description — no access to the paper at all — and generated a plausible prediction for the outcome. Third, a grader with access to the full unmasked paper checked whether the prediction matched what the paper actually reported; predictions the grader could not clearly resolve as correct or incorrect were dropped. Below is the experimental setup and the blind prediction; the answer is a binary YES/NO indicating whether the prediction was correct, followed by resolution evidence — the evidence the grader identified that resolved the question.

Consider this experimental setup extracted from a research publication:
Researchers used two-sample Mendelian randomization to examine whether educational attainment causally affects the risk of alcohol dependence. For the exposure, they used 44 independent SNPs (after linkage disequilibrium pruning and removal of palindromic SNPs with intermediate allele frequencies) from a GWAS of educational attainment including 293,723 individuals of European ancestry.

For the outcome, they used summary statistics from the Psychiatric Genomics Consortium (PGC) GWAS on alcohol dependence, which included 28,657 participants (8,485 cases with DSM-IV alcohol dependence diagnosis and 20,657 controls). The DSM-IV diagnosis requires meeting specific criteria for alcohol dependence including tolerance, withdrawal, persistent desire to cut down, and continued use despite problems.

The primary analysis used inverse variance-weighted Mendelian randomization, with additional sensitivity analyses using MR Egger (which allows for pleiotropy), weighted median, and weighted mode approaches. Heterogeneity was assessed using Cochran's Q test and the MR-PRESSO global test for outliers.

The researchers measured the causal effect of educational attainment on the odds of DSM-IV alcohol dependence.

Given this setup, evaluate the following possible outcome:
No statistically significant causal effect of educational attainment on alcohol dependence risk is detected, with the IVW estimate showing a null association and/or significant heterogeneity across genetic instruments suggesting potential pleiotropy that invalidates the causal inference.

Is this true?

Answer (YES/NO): NO